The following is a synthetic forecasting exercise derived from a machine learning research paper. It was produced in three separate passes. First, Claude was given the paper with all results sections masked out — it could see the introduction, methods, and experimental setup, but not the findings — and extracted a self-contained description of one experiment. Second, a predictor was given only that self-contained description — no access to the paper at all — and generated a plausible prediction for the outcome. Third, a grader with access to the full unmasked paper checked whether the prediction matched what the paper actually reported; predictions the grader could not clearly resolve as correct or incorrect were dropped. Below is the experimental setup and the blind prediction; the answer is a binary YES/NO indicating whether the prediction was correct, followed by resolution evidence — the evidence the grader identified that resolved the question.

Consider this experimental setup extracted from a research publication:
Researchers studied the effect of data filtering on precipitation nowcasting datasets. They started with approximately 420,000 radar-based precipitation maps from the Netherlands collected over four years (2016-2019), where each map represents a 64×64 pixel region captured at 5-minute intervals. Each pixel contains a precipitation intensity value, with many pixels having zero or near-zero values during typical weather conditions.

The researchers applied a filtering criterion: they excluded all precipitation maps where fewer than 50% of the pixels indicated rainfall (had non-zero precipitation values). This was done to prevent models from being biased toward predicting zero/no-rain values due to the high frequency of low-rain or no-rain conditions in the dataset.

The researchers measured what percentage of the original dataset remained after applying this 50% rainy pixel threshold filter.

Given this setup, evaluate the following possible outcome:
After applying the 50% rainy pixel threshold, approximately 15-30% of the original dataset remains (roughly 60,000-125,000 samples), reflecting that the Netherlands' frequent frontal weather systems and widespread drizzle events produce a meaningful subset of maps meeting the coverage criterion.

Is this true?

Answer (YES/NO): NO